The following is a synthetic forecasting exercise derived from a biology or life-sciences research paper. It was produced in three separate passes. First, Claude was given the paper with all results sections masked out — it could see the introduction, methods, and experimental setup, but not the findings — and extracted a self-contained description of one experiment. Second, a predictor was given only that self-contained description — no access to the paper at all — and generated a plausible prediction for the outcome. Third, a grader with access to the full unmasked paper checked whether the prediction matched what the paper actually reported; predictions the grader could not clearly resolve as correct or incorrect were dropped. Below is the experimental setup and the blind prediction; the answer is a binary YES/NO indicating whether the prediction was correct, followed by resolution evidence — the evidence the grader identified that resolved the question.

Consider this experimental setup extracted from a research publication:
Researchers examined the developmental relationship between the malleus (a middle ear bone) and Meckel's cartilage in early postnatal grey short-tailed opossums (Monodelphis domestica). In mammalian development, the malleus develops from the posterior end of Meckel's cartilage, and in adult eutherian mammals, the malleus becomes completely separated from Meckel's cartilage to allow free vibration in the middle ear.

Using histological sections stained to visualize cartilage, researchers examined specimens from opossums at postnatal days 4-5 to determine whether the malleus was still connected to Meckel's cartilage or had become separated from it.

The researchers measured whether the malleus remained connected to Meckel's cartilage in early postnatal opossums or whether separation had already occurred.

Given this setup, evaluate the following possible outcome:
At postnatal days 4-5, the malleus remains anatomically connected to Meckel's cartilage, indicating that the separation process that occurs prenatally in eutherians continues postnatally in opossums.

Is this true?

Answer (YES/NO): NO